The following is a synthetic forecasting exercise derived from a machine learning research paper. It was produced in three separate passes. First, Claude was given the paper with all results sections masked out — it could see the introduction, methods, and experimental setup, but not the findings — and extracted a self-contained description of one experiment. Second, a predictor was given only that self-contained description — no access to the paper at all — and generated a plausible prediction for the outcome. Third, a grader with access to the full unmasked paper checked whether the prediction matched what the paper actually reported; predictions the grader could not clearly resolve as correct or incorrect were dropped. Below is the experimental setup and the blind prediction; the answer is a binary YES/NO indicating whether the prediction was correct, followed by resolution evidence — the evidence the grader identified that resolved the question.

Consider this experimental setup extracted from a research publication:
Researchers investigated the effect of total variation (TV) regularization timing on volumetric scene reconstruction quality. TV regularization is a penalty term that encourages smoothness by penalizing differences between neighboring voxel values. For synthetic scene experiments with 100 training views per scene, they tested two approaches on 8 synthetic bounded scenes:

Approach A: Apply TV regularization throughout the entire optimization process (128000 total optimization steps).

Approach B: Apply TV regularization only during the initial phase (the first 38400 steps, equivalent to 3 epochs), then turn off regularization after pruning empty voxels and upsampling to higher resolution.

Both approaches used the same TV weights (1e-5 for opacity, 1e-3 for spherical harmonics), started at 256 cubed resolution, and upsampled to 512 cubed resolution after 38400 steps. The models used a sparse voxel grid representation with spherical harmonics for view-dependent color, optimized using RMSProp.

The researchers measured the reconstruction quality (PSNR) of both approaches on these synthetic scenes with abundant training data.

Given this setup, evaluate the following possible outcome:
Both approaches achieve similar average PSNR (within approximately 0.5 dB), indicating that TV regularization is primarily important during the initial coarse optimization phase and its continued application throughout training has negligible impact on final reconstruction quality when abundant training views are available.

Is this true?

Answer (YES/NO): YES